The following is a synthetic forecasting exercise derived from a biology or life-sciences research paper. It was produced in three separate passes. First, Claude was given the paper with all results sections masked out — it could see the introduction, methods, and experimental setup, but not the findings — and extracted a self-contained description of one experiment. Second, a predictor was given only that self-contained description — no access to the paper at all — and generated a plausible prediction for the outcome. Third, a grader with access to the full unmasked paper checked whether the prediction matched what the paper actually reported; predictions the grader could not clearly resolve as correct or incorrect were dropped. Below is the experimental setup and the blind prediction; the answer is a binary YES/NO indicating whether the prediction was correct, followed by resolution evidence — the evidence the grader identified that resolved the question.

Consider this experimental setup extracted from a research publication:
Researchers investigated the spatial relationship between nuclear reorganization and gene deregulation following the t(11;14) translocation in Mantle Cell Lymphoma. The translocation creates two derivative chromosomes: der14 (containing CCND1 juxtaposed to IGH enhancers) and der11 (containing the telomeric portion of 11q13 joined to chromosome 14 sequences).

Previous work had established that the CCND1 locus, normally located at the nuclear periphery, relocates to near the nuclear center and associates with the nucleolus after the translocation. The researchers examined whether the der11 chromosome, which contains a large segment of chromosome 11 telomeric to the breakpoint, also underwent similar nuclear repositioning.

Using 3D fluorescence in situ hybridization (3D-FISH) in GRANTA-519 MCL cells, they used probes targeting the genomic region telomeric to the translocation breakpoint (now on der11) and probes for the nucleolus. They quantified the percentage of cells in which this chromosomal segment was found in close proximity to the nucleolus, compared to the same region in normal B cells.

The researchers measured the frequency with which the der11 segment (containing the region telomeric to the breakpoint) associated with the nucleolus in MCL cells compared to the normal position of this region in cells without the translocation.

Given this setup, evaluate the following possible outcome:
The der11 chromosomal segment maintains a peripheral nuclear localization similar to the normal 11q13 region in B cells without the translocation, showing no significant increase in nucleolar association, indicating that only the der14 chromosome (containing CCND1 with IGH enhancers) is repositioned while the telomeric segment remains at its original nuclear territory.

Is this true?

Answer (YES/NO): NO